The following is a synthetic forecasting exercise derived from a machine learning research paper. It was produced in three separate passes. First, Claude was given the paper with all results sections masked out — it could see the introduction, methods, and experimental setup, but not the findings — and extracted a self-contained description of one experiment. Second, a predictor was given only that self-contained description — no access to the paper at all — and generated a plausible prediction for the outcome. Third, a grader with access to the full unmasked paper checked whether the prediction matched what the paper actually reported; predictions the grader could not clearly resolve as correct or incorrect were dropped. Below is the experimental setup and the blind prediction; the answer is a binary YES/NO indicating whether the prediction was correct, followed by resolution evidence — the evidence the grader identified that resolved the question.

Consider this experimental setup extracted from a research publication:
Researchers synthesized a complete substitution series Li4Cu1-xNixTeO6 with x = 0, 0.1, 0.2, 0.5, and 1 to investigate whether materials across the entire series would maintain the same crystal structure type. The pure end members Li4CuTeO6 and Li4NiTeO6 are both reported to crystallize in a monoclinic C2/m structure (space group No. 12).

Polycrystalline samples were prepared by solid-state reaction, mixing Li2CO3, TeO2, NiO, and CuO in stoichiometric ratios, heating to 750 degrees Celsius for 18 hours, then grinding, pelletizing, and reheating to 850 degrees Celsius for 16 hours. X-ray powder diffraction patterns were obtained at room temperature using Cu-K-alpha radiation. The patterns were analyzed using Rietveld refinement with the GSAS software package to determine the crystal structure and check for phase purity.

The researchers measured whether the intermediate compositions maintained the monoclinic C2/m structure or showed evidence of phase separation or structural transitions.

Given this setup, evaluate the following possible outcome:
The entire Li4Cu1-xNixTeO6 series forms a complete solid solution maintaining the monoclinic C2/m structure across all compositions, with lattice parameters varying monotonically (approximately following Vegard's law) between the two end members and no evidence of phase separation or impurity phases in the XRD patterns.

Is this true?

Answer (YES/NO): NO